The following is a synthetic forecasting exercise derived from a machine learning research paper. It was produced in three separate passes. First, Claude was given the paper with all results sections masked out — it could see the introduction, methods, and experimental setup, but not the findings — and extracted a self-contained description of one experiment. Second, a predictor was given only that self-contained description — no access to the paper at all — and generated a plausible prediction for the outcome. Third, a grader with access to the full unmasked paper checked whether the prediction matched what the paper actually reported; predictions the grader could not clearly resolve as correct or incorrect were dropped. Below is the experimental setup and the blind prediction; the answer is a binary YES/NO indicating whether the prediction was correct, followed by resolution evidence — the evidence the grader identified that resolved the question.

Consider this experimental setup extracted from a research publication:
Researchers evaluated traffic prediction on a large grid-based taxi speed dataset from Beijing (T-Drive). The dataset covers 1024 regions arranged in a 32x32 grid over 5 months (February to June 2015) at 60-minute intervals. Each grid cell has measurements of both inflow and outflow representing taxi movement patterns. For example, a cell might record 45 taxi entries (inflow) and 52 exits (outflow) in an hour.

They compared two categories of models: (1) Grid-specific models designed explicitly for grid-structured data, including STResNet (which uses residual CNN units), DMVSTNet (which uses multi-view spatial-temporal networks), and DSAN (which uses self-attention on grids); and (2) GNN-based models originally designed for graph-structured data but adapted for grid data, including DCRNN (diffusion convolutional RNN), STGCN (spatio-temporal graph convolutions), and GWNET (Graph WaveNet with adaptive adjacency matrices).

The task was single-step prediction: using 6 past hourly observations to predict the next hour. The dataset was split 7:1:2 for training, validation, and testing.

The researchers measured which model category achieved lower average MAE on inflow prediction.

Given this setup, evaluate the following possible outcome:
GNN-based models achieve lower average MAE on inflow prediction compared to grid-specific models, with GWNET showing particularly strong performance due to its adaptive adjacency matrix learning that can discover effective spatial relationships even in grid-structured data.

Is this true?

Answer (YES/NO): NO